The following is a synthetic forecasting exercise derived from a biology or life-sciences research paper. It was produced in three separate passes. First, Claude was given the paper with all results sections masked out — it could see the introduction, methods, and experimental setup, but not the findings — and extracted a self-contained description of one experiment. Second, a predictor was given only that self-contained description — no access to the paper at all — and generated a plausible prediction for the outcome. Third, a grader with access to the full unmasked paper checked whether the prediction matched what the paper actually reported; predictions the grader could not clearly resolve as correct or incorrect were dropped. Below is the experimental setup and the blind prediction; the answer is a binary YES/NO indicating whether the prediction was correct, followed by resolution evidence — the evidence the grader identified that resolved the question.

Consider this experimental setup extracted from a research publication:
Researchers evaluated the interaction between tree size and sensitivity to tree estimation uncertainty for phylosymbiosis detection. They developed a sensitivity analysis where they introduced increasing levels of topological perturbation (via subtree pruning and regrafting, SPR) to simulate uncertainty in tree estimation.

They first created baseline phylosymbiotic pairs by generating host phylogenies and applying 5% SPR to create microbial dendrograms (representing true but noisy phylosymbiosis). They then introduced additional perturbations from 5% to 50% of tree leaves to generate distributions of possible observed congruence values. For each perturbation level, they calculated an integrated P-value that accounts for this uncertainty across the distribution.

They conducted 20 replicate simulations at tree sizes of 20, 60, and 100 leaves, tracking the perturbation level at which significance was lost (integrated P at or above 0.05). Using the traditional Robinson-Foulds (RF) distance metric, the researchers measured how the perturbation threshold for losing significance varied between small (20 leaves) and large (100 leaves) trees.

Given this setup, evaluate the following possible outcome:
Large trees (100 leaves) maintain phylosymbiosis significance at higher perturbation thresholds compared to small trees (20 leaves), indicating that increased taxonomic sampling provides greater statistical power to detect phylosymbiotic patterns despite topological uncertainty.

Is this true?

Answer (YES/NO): YES